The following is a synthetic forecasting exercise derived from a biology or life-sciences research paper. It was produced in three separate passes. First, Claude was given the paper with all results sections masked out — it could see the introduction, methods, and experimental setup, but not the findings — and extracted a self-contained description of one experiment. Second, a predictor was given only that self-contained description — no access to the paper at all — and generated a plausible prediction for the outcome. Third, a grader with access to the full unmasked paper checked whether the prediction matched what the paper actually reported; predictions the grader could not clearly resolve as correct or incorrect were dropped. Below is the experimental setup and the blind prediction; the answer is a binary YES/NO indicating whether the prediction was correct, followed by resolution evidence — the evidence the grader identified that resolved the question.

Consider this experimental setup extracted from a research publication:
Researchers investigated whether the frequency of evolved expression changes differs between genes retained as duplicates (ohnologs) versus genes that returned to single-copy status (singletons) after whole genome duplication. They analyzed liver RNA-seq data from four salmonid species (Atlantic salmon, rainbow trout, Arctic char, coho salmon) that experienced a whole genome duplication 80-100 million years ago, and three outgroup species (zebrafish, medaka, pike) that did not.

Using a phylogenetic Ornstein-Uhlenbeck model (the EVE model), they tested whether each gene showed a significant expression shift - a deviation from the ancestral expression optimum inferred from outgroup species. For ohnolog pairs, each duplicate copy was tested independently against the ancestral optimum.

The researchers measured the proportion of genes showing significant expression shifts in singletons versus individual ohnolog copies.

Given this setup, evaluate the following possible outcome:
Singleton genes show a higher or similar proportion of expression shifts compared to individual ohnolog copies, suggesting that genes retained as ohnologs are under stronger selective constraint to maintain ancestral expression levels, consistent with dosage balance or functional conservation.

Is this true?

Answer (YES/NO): NO